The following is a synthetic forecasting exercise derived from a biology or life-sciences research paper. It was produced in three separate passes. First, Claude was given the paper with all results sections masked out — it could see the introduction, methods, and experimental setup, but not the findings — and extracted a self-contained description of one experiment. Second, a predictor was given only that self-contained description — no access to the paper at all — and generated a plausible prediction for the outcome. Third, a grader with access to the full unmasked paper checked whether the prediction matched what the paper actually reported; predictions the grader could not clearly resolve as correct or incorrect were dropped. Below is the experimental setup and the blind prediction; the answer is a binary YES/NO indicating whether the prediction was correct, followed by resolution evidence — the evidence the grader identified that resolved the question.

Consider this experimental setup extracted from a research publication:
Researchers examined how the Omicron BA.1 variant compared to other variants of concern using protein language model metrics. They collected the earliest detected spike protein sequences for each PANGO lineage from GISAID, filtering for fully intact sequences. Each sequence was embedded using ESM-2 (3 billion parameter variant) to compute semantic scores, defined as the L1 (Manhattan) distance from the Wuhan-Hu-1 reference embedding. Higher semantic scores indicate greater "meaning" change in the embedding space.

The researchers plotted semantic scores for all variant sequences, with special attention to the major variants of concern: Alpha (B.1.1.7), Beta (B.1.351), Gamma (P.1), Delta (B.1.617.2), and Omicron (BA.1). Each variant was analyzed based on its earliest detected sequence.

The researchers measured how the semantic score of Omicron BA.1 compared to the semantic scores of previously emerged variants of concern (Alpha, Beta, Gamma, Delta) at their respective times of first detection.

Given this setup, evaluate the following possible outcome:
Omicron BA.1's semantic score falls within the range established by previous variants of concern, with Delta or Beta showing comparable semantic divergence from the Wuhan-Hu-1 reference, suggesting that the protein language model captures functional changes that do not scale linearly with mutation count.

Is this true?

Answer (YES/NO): NO